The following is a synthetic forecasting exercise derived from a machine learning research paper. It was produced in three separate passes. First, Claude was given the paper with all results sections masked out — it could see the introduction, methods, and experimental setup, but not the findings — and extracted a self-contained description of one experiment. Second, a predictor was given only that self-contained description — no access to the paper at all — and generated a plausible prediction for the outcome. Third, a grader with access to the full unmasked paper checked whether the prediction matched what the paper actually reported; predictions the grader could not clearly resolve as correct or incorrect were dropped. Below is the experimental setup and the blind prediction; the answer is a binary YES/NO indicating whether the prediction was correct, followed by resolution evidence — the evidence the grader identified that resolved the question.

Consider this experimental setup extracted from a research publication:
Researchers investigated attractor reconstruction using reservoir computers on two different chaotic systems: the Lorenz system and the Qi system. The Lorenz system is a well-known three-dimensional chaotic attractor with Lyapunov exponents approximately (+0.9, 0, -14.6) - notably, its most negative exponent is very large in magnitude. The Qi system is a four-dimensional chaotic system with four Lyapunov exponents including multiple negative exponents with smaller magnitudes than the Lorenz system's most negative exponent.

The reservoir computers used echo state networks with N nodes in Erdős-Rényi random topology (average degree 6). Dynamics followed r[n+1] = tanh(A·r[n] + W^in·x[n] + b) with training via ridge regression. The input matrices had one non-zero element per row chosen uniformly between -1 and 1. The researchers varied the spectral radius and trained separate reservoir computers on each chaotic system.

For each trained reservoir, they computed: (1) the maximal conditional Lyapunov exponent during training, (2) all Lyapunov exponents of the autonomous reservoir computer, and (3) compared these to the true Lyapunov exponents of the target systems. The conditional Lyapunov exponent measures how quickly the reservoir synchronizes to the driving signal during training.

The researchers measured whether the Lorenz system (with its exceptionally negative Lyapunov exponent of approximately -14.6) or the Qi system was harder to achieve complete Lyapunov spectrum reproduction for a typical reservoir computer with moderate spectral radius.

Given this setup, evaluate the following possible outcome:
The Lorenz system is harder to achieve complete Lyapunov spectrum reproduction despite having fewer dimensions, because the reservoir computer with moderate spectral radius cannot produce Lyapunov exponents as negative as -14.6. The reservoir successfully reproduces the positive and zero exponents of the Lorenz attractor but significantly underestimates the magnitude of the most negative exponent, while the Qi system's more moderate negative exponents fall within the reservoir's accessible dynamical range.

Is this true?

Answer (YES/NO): NO